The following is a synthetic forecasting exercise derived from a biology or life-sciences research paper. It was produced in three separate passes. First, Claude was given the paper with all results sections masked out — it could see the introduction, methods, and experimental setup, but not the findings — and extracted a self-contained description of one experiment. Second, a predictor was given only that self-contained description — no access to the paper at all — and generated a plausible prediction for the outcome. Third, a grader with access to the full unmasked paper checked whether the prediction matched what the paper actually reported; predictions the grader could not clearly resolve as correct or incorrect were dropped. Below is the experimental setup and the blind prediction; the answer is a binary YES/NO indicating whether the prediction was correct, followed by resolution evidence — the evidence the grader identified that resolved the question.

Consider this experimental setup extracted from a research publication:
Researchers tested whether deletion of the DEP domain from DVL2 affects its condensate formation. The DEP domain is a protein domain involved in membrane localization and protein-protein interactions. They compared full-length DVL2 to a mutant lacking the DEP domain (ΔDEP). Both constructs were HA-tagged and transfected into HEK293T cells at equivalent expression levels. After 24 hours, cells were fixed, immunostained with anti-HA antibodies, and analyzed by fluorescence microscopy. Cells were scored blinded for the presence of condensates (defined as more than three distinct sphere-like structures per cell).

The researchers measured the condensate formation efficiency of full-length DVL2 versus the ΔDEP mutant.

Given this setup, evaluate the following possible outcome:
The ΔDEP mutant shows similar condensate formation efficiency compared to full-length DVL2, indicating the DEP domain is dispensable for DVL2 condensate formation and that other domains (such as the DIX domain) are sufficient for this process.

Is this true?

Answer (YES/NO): NO